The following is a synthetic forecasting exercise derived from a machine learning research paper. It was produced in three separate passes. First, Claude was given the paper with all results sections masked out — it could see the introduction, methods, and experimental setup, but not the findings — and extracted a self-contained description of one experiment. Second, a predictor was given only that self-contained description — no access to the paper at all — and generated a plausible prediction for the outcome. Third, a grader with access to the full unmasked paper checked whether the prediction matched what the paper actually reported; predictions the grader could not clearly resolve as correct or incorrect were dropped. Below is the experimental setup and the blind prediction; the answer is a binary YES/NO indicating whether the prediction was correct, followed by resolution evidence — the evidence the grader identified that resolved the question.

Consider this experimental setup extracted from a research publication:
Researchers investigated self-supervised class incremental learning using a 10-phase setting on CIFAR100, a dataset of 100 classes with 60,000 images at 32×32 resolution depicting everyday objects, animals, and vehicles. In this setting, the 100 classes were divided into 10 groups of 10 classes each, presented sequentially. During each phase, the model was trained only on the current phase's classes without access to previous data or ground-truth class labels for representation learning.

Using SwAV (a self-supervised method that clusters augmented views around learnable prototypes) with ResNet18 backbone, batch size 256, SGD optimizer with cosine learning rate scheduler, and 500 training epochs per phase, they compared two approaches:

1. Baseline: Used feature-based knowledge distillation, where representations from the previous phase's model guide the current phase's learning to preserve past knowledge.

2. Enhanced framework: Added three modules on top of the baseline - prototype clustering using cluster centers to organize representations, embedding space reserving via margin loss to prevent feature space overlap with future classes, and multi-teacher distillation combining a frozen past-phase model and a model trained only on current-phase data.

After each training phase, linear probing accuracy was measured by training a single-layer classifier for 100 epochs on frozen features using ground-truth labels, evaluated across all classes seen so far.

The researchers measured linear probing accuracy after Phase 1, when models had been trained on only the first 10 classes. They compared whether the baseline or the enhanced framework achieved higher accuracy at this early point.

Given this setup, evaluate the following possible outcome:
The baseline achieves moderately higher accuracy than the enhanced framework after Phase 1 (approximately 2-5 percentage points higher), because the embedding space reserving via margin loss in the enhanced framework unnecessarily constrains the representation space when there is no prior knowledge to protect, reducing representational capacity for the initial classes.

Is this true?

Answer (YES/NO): NO